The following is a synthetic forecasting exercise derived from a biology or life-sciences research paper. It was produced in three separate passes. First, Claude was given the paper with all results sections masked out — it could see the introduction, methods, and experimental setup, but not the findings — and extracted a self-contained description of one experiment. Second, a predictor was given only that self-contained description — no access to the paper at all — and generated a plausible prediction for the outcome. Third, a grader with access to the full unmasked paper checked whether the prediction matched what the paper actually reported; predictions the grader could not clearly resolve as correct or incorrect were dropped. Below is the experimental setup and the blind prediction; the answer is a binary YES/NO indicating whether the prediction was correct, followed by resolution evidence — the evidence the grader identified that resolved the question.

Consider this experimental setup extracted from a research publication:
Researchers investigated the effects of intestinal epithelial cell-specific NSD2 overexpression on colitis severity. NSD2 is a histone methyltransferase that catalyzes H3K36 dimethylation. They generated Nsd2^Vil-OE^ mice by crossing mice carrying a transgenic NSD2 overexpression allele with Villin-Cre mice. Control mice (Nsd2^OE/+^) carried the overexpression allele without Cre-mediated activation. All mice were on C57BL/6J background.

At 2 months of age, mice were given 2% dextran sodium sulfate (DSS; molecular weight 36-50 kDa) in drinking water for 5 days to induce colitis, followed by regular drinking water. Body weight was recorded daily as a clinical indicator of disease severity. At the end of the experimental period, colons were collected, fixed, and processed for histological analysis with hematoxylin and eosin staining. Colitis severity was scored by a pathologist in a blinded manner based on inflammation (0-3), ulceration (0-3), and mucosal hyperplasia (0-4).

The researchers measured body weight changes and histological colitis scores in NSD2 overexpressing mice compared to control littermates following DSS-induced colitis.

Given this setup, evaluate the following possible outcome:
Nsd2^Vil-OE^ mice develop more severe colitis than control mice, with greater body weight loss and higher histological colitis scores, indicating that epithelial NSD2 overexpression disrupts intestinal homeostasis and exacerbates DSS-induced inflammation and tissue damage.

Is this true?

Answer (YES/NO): NO